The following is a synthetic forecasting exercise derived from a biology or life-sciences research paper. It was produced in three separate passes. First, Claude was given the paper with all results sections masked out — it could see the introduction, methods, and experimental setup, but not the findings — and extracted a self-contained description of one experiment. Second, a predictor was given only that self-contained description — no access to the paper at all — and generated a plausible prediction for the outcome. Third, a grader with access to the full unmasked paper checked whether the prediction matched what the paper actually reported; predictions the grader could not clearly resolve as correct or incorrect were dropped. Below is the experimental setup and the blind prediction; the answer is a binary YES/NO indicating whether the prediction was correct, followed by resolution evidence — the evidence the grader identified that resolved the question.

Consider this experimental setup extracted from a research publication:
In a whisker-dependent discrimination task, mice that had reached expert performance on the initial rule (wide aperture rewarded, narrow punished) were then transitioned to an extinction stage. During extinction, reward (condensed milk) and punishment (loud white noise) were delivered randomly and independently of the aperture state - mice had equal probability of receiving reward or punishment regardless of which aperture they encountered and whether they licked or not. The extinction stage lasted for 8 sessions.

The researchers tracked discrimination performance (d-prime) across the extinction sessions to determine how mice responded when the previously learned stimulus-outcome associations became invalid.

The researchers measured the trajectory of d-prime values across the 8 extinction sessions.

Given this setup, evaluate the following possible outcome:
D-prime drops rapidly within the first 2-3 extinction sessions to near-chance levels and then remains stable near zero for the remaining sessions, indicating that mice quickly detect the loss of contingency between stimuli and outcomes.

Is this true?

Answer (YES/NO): YES